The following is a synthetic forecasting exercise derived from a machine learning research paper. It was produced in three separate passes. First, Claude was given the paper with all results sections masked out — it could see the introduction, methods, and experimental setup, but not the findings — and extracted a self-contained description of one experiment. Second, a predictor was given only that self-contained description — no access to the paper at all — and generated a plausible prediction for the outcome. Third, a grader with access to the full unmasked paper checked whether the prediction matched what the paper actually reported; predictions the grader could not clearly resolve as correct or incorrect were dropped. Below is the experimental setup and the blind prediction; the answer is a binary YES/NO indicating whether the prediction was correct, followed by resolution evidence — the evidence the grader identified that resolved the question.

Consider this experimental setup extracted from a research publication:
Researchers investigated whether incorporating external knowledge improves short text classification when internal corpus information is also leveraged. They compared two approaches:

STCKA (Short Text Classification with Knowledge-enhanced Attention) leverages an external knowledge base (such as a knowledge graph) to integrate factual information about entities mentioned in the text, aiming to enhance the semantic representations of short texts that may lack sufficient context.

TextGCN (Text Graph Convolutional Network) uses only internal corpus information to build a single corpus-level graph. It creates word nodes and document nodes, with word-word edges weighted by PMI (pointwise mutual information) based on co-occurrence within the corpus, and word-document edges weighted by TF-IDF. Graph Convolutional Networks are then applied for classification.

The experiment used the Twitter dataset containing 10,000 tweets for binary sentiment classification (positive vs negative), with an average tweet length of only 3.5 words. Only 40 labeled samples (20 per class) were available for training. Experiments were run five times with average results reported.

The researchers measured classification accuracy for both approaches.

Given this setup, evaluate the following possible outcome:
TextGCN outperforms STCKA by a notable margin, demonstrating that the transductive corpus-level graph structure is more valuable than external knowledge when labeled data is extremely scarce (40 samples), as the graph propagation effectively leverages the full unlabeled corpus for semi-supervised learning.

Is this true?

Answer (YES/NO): YES